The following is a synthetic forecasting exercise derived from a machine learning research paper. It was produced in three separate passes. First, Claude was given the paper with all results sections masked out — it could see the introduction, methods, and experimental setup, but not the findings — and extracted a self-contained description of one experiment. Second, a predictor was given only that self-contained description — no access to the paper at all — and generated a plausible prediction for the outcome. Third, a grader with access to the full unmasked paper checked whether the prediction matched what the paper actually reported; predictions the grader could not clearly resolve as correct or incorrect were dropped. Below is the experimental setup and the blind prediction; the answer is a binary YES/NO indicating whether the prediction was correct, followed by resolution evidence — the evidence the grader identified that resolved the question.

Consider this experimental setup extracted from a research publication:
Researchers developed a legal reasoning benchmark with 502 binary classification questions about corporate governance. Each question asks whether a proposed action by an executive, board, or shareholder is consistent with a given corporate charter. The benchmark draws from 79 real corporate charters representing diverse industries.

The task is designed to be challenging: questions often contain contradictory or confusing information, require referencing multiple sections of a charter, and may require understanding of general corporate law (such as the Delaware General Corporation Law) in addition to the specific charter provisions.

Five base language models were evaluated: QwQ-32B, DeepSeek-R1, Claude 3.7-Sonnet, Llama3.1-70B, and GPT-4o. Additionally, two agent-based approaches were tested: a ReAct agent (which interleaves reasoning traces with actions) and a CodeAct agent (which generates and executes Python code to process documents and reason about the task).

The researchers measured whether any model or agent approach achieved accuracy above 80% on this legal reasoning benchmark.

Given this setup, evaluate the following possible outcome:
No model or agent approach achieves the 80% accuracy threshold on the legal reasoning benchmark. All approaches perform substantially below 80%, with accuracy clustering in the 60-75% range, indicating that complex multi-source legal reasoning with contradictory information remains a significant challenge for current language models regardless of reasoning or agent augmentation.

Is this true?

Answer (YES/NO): NO